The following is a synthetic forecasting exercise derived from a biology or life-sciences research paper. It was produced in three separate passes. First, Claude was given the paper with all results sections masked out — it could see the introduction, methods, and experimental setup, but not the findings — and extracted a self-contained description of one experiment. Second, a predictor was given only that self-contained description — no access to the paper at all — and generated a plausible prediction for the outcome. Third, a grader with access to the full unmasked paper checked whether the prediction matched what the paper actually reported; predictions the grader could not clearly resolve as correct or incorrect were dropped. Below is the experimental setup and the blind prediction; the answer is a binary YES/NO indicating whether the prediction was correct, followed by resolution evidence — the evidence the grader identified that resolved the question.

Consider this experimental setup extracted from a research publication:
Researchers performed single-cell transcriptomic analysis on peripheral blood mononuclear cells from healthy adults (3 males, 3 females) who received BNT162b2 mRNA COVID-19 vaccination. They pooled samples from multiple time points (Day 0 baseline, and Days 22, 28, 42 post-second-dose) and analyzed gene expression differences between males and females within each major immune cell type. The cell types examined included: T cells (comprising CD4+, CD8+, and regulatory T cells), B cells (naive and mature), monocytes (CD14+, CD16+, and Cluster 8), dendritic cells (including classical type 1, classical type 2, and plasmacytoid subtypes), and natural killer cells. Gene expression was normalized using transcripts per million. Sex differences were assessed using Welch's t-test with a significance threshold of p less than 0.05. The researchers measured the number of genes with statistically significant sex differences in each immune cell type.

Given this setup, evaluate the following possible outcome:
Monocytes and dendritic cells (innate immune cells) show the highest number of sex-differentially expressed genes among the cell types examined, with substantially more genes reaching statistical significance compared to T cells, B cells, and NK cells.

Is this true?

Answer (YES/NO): NO